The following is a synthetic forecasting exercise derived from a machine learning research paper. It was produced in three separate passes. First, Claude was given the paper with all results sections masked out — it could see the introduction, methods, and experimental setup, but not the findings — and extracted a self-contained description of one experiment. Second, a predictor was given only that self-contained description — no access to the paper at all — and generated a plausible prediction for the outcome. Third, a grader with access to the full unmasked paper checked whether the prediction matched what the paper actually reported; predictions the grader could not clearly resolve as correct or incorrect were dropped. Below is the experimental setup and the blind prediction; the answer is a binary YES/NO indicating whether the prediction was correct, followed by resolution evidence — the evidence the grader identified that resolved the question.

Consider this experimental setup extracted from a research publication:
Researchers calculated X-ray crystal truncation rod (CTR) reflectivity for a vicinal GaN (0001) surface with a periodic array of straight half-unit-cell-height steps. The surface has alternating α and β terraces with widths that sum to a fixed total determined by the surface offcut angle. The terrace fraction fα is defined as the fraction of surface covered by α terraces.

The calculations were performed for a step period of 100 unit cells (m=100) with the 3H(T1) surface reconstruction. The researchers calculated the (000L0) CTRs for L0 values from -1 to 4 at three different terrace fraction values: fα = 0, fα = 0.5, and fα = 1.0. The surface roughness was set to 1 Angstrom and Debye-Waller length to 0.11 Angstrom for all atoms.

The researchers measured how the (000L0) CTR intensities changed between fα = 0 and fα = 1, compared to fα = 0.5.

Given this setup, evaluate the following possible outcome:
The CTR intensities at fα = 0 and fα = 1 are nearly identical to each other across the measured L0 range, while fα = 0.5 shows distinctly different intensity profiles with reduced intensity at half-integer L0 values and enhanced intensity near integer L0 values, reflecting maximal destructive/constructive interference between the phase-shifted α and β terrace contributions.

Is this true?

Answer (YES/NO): NO